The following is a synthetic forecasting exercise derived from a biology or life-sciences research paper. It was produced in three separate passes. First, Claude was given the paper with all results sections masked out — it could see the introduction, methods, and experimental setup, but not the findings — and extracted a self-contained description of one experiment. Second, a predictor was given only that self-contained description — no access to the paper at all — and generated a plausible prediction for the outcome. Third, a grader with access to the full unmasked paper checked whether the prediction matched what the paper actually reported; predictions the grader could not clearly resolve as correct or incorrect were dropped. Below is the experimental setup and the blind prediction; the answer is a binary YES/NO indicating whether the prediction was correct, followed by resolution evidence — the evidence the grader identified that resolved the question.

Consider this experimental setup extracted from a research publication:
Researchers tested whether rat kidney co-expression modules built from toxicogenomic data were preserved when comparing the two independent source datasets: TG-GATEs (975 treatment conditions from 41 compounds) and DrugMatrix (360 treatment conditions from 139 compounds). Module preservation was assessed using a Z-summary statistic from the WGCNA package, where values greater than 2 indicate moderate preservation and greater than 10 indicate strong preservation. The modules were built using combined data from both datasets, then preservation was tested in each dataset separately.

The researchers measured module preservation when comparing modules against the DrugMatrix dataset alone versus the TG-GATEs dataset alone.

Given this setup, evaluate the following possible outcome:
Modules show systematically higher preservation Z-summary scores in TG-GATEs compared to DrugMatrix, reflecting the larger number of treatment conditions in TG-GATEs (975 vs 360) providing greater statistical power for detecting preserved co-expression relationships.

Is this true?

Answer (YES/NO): NO